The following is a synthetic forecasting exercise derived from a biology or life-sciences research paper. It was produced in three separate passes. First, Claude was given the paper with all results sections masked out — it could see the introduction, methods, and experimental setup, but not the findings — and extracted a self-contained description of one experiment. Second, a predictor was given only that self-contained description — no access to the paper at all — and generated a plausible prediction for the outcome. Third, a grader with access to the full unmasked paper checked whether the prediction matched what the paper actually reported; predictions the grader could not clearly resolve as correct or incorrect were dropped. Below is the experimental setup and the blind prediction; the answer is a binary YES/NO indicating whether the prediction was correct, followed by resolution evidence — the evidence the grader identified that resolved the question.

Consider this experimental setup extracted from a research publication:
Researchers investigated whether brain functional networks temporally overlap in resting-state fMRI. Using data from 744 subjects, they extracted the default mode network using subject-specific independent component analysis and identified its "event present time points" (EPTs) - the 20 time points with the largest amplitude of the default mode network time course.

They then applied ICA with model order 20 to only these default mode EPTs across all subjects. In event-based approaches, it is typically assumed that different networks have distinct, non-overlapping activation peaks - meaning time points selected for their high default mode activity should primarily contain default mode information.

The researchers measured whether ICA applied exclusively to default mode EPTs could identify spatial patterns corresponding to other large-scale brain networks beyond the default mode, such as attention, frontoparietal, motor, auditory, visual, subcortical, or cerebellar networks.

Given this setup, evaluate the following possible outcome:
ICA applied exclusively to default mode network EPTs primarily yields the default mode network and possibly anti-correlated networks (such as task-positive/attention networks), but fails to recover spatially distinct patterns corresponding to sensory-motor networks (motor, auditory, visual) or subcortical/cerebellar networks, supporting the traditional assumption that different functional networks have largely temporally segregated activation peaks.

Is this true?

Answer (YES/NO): NO